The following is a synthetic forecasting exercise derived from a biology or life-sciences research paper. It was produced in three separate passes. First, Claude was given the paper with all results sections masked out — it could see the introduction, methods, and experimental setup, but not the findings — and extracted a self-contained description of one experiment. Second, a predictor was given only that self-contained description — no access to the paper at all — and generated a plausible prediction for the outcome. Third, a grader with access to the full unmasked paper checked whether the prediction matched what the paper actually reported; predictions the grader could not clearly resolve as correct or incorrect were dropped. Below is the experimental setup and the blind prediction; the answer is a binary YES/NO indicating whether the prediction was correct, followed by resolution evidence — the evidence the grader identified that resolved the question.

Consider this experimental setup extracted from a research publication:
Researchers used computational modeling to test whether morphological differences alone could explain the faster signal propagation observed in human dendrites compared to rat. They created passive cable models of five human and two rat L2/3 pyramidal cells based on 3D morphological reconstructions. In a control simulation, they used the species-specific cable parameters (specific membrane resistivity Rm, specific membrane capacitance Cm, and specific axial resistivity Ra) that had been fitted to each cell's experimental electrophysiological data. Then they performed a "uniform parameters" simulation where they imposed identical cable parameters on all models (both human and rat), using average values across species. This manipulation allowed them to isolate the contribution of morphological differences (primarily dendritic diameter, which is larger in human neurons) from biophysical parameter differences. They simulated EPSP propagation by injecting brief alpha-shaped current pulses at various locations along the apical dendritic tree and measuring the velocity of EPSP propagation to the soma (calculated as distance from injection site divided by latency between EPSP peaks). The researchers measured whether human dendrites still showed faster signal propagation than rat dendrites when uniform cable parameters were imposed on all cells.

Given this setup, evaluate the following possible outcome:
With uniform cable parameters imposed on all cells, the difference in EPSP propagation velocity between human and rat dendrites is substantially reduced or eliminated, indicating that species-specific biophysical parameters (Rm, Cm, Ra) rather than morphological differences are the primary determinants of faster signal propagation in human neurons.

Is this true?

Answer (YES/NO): NO